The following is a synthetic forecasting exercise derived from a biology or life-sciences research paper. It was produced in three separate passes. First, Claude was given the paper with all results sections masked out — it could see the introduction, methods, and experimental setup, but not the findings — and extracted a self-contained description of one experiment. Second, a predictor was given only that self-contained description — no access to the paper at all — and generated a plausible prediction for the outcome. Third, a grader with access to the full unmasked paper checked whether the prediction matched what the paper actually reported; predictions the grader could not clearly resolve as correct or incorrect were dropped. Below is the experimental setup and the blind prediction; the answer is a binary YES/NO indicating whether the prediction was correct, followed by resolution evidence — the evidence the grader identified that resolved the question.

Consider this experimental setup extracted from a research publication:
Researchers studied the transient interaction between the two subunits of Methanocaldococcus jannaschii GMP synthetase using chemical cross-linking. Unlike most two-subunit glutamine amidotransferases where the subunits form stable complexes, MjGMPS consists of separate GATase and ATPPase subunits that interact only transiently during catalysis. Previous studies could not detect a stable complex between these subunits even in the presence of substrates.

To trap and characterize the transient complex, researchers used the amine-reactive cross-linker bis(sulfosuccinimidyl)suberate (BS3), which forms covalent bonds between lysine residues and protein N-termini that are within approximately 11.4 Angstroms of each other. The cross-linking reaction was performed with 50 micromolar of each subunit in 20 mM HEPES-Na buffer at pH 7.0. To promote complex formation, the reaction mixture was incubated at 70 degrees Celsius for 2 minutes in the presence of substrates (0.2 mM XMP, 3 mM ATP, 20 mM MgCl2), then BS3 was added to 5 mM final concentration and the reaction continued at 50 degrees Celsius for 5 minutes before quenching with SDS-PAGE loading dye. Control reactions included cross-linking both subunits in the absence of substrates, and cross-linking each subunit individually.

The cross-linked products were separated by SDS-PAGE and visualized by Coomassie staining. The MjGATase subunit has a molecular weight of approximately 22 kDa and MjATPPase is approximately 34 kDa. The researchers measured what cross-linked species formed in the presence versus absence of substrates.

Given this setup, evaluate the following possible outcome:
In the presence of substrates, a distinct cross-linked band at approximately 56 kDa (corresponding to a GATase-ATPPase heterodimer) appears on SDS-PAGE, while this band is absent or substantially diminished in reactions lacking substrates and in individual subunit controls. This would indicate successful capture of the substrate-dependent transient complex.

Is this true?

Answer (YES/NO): YES